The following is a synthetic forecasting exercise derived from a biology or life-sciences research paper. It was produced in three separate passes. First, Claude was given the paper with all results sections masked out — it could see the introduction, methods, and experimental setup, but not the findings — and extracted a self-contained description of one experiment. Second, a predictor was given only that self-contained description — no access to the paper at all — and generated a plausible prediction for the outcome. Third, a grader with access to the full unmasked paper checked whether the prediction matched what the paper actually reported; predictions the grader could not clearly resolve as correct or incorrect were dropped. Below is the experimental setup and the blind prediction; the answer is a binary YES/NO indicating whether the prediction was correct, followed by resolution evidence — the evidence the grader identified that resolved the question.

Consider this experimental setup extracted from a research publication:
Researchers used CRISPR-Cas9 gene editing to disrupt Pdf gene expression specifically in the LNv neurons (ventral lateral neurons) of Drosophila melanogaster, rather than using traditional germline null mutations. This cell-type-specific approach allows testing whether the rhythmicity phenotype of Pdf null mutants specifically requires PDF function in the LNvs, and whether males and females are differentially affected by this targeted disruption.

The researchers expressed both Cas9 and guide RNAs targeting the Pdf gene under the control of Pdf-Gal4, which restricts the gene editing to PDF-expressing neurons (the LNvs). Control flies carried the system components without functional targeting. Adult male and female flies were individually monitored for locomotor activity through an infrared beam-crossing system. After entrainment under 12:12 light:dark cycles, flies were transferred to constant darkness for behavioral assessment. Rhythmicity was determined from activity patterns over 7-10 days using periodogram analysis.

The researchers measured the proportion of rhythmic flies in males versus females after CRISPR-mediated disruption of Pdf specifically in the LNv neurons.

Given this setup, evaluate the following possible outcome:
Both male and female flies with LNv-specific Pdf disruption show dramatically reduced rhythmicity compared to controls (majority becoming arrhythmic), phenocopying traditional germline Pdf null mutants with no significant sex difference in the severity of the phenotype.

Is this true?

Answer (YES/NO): NO